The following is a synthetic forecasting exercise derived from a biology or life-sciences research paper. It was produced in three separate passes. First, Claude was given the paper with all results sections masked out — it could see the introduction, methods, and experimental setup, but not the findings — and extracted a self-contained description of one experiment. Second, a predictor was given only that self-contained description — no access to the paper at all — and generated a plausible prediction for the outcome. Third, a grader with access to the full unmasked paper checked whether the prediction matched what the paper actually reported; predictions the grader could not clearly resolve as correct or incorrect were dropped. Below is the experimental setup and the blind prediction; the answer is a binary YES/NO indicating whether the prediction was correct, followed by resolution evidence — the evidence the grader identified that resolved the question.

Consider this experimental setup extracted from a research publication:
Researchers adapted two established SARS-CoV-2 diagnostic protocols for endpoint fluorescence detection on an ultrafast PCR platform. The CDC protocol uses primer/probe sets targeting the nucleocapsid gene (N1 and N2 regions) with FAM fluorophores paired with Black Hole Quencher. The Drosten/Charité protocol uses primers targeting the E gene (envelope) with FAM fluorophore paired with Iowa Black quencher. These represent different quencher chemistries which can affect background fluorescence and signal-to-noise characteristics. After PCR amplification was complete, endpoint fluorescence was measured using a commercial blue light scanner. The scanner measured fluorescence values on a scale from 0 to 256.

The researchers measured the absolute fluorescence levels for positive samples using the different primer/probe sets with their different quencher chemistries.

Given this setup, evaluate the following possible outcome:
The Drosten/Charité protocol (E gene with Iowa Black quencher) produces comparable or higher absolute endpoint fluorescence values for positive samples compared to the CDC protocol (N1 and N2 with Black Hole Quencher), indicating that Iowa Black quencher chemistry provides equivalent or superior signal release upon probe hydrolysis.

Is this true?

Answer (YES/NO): YES